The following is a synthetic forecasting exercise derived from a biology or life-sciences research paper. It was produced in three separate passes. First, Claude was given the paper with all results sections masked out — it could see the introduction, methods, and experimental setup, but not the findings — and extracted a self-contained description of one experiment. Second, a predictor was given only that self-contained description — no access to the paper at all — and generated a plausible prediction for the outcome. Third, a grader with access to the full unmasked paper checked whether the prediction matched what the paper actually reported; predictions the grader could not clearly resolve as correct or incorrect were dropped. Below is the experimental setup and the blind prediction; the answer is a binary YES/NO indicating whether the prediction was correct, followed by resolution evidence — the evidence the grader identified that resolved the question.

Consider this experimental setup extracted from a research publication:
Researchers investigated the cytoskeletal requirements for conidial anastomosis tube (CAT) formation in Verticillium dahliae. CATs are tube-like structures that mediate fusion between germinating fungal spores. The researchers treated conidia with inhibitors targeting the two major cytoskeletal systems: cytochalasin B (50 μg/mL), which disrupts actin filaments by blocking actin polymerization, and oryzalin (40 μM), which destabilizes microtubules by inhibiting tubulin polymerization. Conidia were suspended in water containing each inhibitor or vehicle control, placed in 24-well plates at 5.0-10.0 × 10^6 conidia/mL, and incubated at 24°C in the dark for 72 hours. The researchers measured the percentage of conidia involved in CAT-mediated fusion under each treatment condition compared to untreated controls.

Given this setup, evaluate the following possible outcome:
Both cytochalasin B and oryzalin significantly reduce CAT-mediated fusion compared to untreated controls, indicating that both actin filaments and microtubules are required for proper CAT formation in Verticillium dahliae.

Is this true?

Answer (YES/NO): YES